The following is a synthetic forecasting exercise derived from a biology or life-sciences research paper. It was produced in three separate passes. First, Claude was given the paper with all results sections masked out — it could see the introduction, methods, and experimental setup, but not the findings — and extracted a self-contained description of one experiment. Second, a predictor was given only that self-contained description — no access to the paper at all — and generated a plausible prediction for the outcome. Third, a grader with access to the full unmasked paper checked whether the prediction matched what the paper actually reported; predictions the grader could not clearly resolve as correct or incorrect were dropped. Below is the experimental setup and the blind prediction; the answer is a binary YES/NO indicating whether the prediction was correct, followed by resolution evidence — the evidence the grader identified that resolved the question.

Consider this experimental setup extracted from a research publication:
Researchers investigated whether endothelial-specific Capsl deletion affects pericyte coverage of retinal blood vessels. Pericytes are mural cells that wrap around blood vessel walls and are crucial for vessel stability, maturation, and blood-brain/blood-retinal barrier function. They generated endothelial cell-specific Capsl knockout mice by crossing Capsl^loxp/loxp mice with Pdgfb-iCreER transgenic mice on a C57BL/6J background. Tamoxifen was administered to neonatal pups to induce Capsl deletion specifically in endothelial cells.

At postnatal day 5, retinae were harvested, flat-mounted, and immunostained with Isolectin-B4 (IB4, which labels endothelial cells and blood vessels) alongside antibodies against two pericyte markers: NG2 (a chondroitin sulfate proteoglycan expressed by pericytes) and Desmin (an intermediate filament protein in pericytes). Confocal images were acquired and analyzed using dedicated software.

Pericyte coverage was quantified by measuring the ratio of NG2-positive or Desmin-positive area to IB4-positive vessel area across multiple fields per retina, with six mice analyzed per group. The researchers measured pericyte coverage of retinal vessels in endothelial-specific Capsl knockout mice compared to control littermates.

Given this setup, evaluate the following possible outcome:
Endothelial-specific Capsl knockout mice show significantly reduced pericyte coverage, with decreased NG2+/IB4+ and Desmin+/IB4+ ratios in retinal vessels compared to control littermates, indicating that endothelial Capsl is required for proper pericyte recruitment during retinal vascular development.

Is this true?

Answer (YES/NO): NO